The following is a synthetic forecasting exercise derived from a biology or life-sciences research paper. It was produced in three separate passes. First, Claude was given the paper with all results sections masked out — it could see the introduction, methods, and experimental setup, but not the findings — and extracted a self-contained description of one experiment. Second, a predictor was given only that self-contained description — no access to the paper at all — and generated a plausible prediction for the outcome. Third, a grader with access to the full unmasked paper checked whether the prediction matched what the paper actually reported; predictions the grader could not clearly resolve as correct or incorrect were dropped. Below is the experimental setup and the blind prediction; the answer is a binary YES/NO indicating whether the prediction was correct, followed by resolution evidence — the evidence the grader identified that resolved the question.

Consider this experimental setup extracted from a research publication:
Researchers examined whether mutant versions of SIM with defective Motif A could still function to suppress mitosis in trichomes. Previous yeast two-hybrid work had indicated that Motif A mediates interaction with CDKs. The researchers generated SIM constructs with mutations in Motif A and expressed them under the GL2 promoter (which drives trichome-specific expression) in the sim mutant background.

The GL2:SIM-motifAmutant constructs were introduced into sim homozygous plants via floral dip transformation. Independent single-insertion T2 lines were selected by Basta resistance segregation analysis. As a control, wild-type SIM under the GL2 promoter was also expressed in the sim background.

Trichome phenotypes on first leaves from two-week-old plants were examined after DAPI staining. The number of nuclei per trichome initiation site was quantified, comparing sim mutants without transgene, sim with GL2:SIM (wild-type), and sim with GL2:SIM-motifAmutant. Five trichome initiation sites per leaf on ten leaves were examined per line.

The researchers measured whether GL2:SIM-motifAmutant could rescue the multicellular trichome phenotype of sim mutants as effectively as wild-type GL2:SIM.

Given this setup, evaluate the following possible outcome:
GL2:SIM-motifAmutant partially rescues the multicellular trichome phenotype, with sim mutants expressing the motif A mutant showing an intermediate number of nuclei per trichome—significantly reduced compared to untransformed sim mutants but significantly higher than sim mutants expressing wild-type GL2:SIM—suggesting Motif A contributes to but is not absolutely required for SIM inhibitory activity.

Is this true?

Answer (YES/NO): NO